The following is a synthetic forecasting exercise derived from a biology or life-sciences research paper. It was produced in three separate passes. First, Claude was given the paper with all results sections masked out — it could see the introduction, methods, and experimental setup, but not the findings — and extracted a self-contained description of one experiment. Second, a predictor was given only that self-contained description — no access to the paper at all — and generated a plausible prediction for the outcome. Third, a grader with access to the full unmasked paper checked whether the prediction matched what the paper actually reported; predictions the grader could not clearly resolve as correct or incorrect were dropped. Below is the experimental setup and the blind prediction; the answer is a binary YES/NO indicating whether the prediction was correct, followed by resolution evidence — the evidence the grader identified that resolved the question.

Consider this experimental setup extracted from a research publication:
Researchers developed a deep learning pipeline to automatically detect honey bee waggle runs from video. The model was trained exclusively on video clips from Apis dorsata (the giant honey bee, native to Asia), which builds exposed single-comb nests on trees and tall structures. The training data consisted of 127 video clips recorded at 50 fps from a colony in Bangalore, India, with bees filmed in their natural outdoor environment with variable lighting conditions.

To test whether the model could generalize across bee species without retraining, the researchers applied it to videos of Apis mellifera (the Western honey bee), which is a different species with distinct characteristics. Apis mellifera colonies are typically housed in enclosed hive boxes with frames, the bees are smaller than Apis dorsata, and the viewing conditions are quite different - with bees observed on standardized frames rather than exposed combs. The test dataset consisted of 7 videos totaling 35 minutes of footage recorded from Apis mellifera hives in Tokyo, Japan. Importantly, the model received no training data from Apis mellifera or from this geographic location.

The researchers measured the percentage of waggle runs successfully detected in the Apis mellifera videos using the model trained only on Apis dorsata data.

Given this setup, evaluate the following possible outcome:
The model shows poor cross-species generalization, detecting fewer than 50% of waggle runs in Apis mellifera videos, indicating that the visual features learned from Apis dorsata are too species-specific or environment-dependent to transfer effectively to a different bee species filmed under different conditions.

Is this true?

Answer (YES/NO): NO